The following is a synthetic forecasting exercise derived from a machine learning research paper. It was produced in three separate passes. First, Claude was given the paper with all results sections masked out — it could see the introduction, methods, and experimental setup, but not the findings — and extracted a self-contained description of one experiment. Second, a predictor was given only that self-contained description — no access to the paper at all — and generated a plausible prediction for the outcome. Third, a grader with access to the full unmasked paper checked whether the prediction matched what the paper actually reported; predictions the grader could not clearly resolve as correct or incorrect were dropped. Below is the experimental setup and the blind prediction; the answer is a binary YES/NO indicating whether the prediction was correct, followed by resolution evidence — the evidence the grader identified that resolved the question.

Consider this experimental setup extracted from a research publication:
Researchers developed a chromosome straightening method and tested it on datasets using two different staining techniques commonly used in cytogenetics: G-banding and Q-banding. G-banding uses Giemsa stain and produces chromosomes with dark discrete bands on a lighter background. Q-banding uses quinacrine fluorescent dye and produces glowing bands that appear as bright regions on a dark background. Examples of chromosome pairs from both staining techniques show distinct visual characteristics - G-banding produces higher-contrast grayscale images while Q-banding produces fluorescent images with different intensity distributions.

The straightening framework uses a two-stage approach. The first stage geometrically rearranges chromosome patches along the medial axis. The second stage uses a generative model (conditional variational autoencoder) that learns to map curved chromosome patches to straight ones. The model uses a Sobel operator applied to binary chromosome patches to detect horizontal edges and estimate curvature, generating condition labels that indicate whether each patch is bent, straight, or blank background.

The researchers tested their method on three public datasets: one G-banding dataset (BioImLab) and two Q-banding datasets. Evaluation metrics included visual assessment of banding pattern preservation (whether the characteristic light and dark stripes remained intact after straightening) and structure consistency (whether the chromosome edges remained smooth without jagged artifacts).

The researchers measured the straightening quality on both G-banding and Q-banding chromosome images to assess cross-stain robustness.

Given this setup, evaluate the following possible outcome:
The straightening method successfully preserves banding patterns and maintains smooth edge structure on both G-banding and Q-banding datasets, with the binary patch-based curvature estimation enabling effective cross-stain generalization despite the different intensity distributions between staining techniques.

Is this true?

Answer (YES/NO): YES